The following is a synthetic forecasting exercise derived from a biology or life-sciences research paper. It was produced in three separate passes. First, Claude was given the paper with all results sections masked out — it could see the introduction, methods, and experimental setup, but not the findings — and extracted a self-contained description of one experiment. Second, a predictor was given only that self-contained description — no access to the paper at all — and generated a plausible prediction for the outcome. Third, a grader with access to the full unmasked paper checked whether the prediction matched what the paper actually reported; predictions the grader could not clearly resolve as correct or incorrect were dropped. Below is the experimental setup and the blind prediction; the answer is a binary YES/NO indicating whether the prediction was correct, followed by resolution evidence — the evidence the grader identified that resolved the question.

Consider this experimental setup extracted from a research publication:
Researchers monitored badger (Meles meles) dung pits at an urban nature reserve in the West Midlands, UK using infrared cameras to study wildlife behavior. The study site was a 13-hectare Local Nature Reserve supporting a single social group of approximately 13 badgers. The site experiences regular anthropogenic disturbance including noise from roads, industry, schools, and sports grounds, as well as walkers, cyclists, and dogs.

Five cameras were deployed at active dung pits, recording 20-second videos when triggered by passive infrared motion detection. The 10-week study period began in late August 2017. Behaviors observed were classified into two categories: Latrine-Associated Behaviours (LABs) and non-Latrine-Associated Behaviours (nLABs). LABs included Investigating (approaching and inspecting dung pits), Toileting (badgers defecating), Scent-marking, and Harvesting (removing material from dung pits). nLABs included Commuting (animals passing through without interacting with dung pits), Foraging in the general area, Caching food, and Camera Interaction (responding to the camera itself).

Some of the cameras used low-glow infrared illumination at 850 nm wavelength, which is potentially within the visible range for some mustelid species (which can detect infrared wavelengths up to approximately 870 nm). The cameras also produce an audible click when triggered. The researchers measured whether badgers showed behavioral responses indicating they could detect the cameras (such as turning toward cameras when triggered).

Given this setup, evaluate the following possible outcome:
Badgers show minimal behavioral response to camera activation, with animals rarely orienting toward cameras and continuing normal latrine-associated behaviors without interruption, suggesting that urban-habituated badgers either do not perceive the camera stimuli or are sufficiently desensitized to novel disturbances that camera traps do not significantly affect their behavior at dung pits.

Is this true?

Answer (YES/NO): NO